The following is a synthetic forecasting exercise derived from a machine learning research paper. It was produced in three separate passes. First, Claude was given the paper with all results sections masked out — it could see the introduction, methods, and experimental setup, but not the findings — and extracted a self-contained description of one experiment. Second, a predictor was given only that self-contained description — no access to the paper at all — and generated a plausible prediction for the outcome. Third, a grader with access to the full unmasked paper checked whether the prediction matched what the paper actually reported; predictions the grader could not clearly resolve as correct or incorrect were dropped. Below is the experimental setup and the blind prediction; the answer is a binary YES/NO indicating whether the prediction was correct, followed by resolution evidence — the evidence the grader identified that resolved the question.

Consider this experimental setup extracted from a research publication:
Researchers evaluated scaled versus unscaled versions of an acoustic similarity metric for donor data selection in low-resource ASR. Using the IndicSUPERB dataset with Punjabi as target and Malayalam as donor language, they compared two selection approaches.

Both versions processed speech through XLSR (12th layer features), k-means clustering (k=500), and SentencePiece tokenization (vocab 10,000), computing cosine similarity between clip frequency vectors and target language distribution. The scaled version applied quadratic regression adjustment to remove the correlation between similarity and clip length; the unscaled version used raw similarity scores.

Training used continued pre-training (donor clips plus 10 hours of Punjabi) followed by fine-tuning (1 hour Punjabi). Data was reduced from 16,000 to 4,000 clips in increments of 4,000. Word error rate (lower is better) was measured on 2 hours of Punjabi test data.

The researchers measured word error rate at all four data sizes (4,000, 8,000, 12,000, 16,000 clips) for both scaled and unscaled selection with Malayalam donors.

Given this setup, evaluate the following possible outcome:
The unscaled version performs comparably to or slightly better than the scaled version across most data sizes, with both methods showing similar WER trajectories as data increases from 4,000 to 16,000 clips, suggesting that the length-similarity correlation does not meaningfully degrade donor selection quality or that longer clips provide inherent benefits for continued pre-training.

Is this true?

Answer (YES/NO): NO